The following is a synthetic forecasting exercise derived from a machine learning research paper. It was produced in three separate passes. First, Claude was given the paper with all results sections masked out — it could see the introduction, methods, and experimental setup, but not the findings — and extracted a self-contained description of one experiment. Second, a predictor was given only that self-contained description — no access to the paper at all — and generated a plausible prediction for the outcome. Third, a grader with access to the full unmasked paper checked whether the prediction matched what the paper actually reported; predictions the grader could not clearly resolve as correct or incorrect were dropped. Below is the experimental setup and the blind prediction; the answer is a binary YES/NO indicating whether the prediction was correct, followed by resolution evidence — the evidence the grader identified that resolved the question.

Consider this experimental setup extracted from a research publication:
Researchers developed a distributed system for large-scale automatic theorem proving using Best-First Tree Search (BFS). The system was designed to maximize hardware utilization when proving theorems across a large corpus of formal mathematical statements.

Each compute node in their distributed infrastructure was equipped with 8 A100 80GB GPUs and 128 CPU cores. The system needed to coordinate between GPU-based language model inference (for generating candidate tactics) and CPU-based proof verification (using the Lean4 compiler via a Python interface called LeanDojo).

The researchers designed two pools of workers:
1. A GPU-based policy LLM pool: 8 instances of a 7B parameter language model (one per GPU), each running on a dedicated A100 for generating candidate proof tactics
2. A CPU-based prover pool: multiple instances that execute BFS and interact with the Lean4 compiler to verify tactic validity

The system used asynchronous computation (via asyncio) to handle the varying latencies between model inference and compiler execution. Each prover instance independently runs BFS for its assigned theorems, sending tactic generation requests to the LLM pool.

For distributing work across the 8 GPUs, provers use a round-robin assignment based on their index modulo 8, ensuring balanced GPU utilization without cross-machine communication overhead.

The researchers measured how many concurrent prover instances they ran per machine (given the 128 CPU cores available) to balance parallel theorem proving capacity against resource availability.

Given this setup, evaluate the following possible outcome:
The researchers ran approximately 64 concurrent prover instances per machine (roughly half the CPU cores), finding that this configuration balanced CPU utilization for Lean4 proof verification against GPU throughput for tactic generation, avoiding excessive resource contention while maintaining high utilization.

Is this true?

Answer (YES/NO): NO